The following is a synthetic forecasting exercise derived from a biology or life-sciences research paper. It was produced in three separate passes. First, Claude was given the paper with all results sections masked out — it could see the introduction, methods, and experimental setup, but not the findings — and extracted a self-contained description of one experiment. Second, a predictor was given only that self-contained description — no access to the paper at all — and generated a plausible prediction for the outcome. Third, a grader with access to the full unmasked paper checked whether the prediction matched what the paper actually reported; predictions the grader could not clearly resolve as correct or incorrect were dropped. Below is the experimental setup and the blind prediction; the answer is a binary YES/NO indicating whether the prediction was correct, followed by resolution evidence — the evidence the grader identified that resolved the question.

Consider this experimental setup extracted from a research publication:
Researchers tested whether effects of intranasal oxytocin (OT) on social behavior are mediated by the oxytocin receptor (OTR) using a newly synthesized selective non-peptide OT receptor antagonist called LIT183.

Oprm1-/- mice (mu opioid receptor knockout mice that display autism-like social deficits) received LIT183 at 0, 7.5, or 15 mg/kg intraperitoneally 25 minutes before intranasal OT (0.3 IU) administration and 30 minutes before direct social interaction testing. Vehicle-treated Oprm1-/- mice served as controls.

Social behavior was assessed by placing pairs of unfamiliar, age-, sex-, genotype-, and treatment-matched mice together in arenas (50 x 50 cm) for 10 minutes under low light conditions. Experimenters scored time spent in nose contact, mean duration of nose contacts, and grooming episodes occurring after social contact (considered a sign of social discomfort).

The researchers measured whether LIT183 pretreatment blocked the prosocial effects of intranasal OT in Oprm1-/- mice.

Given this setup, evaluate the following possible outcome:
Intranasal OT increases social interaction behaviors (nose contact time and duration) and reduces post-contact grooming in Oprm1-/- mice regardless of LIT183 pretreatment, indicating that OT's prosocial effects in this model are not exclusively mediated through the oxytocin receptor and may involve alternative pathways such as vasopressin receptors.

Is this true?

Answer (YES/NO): NO